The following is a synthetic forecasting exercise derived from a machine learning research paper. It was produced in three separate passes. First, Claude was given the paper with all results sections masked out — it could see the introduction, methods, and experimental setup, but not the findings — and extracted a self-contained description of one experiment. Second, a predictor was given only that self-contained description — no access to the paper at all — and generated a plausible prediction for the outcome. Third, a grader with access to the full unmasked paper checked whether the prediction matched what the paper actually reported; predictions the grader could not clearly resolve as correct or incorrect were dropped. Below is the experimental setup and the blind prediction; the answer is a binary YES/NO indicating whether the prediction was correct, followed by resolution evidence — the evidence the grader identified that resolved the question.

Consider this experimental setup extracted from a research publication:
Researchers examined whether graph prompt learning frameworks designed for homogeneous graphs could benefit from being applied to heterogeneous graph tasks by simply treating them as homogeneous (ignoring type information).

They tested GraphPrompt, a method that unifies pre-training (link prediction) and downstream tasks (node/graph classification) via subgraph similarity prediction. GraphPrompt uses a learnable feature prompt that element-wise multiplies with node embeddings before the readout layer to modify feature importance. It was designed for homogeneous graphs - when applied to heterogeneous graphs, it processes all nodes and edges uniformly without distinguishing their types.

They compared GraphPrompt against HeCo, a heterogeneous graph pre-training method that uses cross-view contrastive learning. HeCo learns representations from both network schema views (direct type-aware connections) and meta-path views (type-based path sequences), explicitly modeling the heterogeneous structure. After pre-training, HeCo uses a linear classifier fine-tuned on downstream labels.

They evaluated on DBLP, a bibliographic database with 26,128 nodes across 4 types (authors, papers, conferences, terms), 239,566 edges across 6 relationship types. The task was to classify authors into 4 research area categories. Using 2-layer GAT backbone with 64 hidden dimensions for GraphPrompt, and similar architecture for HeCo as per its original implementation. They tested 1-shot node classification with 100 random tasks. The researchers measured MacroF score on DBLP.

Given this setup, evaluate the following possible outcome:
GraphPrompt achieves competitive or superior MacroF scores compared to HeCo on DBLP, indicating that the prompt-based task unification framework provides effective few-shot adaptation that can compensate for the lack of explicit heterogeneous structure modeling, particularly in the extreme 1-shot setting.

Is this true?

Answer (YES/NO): YES